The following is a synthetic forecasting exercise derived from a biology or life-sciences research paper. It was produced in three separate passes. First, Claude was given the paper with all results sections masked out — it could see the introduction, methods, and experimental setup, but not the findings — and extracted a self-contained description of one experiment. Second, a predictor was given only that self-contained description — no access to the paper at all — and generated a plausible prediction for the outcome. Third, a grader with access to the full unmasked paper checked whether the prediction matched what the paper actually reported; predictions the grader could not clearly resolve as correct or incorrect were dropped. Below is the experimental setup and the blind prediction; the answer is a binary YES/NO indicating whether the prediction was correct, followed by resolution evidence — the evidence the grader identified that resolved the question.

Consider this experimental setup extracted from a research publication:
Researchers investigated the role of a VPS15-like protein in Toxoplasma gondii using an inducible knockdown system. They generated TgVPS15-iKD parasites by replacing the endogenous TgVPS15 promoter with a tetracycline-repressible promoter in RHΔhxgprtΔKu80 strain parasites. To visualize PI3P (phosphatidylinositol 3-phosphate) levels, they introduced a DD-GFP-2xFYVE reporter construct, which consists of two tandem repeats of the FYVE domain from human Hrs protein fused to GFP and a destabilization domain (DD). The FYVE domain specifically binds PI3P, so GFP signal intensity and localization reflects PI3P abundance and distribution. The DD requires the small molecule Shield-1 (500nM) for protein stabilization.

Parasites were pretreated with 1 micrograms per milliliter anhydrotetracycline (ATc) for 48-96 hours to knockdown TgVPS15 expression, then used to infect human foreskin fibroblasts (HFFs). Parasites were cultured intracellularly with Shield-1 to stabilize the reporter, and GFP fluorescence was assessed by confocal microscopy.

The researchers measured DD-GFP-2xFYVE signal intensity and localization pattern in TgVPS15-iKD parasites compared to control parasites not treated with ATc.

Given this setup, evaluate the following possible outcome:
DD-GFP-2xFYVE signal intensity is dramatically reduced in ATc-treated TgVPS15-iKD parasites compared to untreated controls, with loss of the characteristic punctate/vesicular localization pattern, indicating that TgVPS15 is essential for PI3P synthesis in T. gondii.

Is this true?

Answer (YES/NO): NO